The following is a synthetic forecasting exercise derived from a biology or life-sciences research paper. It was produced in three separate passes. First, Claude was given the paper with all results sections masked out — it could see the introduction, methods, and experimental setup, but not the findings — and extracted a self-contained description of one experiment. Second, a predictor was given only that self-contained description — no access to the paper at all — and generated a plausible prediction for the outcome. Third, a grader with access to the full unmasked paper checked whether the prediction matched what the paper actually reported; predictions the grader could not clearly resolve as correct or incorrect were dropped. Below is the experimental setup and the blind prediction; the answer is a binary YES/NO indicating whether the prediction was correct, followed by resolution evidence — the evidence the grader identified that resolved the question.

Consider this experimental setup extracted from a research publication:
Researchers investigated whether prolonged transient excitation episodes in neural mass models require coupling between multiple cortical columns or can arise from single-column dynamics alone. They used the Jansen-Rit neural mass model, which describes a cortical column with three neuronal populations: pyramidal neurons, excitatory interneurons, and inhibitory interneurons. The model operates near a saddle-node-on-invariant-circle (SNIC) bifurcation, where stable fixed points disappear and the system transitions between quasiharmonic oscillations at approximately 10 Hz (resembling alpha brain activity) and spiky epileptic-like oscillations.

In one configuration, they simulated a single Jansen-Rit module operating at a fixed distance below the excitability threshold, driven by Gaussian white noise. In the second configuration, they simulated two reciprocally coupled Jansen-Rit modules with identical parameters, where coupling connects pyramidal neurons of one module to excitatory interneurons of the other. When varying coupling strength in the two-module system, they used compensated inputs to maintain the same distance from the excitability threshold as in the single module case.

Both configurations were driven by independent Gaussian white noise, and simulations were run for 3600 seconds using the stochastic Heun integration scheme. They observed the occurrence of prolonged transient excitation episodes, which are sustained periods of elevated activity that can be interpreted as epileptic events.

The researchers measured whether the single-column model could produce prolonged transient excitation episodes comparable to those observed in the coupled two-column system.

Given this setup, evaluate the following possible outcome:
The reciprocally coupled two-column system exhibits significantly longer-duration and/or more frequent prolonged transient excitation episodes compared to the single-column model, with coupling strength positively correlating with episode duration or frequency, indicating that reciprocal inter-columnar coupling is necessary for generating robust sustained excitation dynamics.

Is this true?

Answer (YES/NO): NO